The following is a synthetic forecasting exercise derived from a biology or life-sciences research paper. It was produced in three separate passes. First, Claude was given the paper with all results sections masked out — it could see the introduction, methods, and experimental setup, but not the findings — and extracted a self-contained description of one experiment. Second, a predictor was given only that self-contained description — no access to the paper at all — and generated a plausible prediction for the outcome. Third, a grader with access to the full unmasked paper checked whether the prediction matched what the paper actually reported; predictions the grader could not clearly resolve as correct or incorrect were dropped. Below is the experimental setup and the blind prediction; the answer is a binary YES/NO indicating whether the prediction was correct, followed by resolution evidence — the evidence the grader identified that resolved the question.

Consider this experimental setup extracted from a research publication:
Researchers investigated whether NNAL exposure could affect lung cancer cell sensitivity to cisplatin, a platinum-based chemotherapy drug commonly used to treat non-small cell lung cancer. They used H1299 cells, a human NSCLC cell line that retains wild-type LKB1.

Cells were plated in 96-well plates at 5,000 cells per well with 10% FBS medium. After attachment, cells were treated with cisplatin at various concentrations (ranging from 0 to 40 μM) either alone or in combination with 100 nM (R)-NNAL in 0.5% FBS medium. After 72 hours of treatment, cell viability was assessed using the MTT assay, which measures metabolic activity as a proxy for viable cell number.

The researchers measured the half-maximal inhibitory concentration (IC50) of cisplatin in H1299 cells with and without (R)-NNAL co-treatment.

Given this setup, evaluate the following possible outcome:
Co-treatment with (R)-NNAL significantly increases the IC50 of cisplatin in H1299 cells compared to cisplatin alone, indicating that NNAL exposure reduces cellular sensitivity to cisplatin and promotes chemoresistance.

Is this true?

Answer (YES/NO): YES